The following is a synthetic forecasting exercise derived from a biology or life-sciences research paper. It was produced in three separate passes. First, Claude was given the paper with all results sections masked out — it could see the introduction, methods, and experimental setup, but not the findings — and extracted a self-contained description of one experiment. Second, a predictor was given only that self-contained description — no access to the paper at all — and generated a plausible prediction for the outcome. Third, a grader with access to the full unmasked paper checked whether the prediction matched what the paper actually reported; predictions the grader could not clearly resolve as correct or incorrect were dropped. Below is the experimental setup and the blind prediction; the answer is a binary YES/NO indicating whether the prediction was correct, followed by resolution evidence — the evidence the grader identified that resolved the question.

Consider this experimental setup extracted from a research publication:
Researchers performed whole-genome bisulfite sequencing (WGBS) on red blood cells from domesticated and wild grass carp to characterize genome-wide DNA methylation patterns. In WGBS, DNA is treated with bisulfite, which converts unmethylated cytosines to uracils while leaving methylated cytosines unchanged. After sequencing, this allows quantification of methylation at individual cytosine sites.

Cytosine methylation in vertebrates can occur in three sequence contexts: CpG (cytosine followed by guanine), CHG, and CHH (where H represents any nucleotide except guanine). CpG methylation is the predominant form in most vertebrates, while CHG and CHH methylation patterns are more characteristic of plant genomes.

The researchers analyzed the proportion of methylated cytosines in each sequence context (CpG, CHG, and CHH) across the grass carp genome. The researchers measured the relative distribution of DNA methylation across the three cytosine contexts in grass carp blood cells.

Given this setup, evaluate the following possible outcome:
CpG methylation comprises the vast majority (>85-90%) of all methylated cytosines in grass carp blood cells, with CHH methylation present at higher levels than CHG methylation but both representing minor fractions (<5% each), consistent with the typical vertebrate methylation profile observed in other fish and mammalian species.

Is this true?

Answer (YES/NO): YES